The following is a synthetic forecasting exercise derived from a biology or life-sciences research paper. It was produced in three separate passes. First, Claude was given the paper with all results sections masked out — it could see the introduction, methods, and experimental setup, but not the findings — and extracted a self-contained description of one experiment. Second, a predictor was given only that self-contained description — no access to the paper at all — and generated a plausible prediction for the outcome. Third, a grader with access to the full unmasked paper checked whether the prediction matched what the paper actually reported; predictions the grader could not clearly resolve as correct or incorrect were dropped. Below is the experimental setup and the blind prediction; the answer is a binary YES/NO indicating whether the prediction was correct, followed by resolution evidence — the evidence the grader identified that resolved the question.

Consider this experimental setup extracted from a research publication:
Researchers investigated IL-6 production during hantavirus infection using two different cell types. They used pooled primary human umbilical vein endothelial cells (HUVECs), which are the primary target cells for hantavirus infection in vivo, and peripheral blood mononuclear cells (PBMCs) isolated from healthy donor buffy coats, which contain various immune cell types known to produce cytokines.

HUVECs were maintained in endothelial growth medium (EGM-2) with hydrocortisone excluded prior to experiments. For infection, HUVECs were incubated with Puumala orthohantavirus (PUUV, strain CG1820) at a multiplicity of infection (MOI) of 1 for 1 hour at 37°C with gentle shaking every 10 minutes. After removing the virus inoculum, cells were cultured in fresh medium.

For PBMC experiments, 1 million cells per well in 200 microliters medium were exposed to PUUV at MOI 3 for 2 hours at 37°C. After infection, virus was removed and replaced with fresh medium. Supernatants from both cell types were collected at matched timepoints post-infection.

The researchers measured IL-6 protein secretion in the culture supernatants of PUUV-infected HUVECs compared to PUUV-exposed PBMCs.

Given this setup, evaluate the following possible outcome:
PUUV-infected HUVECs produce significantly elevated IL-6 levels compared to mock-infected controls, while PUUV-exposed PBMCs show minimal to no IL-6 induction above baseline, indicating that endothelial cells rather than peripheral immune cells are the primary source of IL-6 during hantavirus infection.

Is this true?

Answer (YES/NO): NO